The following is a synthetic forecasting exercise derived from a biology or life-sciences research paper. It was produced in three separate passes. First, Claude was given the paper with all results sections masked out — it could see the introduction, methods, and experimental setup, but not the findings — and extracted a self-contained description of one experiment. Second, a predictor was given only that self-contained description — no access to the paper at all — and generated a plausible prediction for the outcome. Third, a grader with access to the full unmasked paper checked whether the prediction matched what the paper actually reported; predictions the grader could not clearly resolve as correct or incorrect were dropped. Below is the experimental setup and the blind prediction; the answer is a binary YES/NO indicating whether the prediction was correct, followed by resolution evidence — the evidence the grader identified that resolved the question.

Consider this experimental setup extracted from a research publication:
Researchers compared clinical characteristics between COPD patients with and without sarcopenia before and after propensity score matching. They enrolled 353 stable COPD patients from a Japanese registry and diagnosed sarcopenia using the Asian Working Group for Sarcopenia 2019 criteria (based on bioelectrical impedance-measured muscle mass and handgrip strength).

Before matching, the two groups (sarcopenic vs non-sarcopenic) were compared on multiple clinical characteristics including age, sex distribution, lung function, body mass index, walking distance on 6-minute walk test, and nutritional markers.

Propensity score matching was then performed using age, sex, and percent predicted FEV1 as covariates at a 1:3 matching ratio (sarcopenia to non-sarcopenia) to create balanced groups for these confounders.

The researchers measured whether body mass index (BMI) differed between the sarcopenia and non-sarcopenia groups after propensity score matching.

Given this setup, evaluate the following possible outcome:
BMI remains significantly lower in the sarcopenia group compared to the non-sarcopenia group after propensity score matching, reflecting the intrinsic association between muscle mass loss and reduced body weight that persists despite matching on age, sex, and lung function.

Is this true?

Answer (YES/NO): YES